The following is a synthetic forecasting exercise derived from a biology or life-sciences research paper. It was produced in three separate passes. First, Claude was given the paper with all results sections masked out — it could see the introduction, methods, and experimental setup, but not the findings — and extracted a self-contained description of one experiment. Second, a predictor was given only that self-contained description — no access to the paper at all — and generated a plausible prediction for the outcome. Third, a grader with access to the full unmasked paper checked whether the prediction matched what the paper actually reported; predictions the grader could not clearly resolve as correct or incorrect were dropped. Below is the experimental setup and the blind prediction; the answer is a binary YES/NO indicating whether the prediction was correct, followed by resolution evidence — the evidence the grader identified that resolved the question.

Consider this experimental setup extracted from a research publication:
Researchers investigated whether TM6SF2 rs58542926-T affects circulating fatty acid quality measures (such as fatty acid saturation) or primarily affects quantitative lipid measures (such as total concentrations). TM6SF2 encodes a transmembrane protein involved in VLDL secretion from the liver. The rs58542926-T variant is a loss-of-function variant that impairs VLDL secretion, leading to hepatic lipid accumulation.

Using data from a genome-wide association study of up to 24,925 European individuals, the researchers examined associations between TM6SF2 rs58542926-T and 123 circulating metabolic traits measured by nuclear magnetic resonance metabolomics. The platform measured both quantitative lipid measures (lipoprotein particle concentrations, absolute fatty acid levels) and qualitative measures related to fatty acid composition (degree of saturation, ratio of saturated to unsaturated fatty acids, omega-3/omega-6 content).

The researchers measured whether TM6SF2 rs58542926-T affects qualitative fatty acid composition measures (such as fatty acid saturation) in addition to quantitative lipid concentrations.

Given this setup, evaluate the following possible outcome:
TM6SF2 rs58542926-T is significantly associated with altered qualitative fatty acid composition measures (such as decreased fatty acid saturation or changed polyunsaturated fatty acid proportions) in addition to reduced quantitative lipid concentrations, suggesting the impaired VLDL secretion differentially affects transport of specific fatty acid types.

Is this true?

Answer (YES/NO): NO